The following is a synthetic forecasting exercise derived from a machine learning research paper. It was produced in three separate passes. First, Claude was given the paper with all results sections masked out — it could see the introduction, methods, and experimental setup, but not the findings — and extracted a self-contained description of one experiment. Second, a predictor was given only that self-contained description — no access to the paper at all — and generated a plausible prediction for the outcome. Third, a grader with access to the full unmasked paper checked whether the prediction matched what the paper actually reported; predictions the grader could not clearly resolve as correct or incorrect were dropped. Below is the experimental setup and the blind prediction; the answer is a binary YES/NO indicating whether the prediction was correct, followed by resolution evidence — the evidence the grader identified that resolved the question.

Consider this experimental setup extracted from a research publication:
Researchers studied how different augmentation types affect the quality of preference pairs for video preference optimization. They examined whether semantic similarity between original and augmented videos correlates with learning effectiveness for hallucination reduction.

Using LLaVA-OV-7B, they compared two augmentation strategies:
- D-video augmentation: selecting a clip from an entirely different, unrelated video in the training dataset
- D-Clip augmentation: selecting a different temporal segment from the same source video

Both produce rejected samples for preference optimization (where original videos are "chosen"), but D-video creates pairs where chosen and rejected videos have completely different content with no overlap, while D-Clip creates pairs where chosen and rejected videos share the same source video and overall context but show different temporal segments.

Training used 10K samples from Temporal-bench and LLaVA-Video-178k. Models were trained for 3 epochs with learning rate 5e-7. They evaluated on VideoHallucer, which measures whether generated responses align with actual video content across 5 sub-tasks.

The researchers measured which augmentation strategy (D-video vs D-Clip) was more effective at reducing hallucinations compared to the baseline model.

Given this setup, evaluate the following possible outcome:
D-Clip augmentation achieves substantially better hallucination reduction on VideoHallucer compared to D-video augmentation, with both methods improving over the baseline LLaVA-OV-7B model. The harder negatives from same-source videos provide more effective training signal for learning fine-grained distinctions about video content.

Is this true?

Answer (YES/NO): NO